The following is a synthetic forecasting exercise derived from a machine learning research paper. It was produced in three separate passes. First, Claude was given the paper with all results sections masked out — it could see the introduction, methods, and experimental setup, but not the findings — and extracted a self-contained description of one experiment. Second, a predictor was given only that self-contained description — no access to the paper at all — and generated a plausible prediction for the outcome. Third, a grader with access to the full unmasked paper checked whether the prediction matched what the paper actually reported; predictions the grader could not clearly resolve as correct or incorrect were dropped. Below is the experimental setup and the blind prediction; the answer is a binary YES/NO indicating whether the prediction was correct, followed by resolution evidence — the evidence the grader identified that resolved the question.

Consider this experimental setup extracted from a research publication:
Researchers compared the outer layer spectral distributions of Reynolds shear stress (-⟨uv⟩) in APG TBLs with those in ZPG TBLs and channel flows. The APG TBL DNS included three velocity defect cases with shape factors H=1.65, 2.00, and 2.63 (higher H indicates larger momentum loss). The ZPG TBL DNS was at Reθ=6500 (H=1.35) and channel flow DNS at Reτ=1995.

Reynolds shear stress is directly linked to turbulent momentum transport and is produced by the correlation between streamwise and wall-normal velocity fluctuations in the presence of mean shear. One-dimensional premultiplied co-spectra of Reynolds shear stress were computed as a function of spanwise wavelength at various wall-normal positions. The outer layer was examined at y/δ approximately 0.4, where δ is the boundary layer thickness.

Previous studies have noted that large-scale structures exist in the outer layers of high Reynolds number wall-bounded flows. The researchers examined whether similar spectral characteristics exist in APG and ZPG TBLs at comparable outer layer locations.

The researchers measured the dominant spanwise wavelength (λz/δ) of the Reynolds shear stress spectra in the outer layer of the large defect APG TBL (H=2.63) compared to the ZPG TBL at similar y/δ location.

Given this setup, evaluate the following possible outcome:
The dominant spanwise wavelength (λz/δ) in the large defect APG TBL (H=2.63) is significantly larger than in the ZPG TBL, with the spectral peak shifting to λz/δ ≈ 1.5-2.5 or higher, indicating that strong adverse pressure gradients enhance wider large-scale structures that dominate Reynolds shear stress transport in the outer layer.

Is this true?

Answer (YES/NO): NO